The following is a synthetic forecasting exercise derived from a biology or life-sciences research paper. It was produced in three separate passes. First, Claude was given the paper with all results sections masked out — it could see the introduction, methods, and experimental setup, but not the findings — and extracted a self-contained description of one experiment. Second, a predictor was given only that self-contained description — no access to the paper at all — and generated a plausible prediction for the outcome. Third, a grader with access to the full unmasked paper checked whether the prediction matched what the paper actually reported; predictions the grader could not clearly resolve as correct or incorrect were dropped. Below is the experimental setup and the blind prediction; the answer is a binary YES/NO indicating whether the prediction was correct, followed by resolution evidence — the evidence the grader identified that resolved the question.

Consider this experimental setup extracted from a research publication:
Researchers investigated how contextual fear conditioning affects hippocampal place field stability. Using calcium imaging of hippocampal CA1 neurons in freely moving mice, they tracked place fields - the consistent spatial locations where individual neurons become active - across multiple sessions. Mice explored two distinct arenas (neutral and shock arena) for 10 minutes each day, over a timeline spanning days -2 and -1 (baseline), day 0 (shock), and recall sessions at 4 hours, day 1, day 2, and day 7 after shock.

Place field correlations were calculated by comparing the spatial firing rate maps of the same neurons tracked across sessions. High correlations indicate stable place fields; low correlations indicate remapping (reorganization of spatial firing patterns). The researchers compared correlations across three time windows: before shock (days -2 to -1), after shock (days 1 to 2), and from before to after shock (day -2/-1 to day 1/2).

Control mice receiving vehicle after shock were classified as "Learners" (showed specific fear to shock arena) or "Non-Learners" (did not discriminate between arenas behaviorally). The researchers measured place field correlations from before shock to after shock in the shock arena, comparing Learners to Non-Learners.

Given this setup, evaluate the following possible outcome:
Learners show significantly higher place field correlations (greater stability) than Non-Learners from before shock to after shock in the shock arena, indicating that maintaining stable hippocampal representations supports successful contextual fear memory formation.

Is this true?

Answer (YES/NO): NO